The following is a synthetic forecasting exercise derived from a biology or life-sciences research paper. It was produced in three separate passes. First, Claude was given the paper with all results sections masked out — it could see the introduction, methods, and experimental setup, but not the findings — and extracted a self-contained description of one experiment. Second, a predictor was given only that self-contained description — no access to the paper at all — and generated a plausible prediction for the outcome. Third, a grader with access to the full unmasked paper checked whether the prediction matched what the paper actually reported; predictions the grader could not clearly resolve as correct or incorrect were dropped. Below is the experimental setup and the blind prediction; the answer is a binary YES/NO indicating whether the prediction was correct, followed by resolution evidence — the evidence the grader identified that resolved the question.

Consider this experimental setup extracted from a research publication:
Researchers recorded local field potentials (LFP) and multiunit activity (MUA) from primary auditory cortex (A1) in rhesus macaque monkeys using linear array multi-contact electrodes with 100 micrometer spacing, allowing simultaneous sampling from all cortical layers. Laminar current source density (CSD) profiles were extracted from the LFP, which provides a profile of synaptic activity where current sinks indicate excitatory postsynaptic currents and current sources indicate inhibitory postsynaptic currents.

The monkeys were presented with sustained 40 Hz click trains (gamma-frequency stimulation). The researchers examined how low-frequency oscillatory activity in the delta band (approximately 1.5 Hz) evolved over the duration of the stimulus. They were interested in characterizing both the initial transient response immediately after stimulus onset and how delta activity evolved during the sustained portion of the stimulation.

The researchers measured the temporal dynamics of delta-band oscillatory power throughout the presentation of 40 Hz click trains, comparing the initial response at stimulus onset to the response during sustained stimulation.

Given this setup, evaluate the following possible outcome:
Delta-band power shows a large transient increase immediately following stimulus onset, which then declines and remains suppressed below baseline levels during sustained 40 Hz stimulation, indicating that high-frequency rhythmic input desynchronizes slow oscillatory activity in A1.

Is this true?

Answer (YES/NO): YES